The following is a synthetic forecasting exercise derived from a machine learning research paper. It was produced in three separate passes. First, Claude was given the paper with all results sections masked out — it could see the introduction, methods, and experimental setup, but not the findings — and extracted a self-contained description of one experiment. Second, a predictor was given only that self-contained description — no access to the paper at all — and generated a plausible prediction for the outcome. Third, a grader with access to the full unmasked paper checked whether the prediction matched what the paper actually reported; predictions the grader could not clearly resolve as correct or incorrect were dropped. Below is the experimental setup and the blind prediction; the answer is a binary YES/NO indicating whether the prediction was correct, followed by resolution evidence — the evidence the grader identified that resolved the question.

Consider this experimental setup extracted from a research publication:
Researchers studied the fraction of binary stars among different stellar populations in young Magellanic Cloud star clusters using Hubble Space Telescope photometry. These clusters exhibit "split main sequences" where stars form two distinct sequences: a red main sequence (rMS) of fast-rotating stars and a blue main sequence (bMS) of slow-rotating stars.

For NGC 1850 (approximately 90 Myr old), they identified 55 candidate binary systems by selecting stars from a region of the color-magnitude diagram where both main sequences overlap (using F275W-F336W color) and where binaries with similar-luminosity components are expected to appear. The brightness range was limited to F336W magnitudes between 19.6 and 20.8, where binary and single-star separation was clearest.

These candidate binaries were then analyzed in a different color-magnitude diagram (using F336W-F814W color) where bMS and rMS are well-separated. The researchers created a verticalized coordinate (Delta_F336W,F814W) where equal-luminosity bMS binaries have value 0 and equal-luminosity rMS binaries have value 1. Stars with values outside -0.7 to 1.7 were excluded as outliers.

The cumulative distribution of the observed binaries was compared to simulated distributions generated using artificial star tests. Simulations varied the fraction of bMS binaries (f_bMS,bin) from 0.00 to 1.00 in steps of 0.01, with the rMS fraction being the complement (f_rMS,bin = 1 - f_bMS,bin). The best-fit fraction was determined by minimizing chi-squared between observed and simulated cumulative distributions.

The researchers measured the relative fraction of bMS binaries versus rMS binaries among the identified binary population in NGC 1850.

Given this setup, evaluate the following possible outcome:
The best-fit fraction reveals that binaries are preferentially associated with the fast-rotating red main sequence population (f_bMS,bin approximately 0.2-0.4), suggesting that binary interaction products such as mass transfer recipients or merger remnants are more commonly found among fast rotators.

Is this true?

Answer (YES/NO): NO